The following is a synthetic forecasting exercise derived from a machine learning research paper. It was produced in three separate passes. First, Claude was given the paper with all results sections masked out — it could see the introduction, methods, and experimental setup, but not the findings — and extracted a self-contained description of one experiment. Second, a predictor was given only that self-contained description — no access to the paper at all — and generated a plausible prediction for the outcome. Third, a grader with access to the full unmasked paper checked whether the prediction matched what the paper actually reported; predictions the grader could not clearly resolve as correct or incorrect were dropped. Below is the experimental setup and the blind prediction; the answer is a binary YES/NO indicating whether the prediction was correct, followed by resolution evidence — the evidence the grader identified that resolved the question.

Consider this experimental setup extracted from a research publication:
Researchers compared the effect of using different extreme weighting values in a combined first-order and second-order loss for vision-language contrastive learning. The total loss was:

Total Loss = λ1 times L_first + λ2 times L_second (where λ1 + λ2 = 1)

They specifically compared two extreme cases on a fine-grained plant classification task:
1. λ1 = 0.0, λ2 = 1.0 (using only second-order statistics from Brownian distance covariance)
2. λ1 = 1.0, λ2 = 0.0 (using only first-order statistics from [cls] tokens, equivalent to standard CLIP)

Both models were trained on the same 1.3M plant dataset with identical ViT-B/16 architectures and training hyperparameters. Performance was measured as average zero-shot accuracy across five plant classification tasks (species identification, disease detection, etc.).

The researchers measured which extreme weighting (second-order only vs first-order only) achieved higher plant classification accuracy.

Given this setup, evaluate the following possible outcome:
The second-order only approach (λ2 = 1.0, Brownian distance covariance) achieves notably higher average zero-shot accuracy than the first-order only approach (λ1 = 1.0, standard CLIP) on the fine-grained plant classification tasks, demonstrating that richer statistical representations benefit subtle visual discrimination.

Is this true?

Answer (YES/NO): YES